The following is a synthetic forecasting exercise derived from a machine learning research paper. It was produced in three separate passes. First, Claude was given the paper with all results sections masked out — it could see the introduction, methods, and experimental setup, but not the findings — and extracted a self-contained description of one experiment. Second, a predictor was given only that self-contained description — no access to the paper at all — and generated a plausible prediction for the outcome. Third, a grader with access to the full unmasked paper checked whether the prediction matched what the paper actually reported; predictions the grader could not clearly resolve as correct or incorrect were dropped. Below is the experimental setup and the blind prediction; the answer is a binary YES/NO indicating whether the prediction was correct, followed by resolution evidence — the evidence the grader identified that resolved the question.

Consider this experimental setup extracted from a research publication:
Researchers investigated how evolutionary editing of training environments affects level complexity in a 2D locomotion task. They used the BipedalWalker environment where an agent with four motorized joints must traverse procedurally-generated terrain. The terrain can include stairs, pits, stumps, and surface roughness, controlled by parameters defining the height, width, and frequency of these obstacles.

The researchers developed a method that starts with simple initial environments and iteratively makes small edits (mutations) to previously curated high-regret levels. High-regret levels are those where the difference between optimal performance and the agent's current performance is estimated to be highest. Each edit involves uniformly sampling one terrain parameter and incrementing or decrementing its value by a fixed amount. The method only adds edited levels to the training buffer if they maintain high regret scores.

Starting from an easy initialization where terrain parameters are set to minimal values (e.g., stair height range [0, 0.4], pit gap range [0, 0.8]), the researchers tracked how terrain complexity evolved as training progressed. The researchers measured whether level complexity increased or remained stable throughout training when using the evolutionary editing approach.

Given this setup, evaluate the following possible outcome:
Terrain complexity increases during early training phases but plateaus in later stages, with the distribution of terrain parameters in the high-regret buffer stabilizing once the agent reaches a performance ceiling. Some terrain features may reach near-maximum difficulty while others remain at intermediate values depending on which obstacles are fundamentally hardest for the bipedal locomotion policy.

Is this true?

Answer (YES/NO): NO